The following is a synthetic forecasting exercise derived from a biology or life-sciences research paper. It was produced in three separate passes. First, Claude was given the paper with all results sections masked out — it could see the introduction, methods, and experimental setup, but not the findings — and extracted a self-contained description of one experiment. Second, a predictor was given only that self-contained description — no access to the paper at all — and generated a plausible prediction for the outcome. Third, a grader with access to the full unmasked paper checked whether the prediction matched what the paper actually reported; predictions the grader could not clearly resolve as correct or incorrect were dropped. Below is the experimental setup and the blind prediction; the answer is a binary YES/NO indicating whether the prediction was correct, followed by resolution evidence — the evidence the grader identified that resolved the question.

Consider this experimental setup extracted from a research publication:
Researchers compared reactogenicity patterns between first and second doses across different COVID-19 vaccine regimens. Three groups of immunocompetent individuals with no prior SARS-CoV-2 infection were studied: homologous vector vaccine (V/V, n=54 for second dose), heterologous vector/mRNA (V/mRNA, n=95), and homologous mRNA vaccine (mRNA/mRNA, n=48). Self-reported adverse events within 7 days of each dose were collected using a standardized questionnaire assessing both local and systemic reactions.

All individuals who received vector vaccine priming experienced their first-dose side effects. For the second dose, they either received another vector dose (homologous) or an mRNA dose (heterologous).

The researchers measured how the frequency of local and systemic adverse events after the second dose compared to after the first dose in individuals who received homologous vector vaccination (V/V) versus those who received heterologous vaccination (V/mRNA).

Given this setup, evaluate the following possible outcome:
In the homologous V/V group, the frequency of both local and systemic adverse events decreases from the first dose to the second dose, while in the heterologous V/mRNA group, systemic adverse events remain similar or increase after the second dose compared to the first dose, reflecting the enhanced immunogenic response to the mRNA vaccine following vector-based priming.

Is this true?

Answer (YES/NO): NO